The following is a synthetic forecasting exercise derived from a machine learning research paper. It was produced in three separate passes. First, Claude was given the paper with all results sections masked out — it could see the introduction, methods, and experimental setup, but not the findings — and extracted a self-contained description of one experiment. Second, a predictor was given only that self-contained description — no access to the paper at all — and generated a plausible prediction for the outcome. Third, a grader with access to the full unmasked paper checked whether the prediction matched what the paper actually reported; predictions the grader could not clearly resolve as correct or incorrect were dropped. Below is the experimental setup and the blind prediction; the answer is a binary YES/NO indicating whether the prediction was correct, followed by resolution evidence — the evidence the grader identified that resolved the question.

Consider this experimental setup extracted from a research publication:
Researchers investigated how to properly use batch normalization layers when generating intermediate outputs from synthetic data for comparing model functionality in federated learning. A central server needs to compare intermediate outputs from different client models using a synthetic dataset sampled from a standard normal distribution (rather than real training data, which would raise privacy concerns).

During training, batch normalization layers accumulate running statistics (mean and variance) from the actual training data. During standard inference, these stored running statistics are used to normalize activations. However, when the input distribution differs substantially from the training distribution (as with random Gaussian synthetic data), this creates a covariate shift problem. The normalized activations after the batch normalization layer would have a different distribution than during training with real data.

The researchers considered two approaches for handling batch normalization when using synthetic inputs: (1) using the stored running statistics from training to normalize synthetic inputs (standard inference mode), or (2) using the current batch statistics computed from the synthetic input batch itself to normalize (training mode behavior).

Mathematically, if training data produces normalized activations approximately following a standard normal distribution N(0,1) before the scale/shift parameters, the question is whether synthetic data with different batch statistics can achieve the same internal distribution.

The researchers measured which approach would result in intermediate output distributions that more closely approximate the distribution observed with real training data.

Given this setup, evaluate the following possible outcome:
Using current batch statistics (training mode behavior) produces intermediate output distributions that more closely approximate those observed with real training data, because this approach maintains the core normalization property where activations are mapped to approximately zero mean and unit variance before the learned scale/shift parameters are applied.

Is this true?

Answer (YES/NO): YES